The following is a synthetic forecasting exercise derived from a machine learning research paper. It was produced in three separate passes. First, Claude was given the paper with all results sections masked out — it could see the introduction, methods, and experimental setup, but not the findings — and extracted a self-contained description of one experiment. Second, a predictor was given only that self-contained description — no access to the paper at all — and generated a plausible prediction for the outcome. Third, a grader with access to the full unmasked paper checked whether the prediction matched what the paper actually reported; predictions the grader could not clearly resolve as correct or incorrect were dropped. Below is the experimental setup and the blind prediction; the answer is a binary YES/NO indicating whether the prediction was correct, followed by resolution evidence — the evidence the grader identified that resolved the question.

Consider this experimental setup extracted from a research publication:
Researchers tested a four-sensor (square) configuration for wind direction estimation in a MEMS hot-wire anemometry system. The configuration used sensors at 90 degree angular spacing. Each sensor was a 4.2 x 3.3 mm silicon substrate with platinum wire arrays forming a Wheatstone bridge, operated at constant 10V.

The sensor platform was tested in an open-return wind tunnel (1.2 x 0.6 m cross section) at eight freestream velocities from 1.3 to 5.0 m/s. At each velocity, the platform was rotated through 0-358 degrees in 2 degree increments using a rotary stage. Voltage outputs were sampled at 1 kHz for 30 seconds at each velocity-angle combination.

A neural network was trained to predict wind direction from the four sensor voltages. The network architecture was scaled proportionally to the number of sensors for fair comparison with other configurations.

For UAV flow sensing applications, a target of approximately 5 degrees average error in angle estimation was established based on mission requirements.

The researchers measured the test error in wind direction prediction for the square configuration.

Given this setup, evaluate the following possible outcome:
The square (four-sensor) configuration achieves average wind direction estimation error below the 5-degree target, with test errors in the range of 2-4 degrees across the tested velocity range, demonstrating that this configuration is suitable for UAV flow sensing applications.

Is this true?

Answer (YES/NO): NO